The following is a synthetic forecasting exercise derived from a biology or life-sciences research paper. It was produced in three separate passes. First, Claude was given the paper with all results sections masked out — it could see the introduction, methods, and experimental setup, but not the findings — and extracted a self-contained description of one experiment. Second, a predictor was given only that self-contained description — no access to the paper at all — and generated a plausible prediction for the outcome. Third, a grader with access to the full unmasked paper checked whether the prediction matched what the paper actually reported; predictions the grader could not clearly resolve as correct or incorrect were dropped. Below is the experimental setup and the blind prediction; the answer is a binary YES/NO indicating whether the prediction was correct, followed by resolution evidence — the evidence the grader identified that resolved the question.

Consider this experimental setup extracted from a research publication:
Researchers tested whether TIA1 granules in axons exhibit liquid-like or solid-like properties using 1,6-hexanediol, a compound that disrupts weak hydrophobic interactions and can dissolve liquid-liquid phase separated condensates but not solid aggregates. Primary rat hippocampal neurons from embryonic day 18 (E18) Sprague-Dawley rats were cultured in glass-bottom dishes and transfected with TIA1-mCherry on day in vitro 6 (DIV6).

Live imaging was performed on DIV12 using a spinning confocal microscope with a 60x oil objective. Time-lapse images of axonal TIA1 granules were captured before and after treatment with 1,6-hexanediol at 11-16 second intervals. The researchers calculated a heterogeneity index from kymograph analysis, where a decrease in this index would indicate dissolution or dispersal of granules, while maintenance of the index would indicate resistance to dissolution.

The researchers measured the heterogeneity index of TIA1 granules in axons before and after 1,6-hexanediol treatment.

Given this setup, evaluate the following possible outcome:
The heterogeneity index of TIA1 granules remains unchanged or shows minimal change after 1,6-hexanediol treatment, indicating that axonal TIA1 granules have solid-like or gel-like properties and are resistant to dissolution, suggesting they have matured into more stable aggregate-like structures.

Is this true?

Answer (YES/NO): NO